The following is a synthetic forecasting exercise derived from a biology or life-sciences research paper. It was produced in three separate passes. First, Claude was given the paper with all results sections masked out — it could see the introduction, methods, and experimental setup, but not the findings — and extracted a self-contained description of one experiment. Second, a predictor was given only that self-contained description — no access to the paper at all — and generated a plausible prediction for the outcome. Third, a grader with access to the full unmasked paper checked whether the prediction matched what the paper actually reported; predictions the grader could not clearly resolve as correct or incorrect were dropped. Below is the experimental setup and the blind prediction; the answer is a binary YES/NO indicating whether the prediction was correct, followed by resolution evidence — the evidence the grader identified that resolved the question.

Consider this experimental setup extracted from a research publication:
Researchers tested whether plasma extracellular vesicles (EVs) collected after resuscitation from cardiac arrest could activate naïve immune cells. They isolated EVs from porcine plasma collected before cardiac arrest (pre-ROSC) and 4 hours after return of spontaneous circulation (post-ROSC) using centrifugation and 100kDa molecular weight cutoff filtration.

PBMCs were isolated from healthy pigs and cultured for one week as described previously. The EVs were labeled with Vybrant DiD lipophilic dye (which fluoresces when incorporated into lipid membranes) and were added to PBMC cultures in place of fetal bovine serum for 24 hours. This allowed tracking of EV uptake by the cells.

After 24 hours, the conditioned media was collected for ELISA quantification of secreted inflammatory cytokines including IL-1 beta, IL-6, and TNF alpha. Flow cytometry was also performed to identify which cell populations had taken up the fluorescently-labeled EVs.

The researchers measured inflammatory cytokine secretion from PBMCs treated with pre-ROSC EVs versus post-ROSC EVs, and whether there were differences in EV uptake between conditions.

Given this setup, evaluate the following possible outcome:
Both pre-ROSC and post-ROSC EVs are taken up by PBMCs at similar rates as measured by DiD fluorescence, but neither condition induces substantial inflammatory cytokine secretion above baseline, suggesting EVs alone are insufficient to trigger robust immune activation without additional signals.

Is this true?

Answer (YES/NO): NO